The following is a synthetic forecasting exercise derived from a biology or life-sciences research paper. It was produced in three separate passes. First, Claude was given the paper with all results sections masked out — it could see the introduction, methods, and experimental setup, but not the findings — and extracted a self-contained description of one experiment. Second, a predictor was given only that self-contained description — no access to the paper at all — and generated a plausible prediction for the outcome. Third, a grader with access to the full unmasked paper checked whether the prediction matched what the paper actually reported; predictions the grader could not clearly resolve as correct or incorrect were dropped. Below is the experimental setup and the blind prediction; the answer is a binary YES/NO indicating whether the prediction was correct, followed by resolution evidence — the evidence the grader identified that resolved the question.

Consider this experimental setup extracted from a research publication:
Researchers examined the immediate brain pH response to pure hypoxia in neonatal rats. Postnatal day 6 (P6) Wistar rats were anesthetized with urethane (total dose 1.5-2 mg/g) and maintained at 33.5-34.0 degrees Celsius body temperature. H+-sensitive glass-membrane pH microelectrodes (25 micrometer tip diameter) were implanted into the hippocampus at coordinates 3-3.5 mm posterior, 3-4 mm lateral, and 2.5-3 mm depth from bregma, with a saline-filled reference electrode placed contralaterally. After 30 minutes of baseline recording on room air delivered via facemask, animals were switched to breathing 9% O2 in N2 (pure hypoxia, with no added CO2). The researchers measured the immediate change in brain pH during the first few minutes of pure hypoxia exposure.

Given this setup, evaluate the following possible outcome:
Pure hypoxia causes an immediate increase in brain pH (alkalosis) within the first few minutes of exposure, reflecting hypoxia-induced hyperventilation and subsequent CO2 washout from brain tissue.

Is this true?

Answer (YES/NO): NO